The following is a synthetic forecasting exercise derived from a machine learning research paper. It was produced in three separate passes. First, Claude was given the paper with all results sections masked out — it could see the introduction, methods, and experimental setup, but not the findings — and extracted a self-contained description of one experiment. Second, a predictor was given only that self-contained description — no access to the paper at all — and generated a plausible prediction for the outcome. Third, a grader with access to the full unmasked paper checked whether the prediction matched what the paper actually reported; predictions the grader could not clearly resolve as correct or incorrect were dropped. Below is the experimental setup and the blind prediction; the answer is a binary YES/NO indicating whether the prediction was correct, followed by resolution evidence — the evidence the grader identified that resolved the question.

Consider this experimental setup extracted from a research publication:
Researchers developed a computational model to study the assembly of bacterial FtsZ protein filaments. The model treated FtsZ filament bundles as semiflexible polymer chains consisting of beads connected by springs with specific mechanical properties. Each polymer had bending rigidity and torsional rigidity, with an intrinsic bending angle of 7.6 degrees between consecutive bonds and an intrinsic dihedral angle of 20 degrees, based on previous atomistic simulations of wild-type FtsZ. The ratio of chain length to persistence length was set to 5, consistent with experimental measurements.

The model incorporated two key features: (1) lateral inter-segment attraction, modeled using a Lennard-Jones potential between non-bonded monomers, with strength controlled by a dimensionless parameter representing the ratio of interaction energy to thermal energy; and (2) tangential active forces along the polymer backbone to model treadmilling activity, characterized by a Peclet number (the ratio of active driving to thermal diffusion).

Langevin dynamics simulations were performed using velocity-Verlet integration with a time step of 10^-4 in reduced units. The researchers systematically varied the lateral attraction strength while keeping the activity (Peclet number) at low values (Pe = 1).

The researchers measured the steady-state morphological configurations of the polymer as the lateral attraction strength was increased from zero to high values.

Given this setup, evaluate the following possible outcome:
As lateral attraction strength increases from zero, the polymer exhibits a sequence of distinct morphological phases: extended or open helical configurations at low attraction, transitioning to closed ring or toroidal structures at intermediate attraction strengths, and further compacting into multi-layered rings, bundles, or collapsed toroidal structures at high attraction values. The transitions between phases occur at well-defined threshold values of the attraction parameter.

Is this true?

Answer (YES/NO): NO